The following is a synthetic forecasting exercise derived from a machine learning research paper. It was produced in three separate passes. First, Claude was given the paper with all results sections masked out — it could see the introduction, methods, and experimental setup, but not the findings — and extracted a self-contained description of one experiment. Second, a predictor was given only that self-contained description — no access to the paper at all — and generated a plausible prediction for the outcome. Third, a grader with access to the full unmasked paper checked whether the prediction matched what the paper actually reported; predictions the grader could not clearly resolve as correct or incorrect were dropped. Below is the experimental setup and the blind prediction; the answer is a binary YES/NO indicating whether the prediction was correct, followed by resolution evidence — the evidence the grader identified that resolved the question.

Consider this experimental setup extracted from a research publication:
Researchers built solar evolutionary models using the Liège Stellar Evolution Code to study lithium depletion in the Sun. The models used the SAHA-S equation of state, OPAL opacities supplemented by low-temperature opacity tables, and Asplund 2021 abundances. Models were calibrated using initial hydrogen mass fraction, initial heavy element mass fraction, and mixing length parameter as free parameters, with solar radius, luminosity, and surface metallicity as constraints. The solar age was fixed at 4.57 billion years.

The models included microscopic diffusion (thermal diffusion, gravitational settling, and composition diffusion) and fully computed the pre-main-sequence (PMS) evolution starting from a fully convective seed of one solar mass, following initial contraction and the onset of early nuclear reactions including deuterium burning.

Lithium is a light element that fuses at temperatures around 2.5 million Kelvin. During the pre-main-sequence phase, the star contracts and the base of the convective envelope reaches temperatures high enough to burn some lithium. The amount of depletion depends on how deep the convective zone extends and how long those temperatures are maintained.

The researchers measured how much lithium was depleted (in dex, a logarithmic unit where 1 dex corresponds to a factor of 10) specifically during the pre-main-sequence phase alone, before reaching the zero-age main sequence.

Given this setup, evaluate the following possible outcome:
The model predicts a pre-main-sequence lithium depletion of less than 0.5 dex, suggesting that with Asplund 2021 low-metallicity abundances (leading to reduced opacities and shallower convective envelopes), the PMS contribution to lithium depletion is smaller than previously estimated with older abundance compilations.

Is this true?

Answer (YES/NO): NO